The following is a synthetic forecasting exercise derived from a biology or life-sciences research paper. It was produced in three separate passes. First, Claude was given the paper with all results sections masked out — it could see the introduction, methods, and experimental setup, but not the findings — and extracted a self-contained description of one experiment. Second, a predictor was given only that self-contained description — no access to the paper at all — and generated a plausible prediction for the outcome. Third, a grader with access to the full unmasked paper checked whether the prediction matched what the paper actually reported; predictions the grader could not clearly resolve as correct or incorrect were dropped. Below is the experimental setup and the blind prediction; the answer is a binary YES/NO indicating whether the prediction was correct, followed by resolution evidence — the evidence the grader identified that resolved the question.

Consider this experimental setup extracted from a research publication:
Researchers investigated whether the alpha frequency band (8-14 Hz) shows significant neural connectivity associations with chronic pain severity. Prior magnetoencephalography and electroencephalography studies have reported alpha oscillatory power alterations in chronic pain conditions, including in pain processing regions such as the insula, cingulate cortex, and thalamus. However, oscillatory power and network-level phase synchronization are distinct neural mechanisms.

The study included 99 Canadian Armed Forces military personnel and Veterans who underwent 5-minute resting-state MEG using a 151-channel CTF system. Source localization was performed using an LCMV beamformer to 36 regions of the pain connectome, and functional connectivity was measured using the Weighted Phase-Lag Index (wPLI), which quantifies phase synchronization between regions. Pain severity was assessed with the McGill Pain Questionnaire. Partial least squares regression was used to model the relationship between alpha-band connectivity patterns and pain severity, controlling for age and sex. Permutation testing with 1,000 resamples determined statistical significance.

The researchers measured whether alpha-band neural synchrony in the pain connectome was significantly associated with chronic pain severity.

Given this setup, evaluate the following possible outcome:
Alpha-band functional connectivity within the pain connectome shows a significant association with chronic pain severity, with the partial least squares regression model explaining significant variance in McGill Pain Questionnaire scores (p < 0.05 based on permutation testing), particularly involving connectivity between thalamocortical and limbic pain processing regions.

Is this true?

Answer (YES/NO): NO